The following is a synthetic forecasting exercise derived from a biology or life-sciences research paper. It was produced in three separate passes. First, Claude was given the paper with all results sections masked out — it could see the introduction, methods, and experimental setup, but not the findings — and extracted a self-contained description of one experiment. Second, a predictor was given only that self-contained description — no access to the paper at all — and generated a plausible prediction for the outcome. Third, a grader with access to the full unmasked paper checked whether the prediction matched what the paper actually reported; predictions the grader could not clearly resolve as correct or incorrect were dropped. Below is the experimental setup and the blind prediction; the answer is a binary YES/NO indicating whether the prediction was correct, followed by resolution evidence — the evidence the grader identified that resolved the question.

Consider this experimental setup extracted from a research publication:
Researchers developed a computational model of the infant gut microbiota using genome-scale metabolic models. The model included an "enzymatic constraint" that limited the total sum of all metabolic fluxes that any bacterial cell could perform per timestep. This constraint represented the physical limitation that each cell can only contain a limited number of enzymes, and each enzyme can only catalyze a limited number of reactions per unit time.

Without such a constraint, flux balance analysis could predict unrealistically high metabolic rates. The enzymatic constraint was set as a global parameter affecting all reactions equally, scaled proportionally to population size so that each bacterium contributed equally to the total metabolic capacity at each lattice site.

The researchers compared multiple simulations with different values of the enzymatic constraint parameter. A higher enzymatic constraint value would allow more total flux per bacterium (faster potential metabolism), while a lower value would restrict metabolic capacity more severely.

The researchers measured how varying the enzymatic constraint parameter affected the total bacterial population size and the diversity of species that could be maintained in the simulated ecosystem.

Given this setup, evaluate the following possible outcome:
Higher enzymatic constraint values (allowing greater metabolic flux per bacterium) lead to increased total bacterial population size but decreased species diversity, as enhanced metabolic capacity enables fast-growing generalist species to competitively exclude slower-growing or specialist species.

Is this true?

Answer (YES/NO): NO